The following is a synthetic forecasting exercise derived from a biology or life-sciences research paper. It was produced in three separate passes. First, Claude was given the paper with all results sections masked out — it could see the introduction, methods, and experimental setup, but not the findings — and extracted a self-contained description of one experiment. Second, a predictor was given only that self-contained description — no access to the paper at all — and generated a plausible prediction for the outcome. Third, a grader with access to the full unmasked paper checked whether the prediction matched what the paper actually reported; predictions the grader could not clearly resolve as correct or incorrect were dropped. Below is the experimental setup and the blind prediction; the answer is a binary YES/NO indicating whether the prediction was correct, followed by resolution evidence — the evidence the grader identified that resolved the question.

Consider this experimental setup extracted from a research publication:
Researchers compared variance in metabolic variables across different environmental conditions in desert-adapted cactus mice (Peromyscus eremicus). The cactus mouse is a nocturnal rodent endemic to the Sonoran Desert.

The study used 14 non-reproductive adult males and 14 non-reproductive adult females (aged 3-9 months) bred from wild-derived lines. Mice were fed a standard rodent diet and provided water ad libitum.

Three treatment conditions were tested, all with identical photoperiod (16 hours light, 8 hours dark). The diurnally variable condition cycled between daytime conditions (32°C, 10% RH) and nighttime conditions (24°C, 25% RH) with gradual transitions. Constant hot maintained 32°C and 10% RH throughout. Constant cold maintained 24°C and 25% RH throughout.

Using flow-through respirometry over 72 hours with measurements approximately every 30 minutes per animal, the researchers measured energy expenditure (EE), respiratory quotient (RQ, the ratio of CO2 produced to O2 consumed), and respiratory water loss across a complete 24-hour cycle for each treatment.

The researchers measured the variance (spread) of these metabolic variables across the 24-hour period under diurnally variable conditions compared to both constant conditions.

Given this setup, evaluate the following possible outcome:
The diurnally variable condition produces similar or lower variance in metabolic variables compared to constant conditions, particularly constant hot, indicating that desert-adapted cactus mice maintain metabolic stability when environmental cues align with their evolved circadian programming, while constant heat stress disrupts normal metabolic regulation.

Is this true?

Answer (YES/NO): NO